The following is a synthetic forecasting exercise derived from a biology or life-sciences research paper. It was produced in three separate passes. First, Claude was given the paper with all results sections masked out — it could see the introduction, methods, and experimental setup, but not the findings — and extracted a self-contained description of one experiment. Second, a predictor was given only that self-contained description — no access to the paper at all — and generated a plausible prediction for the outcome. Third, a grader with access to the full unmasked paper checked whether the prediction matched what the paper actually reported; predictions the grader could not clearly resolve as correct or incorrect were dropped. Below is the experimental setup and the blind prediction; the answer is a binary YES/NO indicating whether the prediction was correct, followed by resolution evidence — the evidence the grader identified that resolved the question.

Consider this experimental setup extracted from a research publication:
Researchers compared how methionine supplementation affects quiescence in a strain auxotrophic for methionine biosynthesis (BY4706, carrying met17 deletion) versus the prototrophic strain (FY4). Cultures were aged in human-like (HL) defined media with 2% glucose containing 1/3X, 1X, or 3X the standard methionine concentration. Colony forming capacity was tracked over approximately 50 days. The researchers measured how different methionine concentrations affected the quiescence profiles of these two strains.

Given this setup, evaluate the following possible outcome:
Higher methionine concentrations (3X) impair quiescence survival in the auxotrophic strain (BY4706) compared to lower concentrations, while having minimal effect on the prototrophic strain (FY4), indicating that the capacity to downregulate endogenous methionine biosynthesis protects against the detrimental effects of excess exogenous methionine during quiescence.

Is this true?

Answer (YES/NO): YES